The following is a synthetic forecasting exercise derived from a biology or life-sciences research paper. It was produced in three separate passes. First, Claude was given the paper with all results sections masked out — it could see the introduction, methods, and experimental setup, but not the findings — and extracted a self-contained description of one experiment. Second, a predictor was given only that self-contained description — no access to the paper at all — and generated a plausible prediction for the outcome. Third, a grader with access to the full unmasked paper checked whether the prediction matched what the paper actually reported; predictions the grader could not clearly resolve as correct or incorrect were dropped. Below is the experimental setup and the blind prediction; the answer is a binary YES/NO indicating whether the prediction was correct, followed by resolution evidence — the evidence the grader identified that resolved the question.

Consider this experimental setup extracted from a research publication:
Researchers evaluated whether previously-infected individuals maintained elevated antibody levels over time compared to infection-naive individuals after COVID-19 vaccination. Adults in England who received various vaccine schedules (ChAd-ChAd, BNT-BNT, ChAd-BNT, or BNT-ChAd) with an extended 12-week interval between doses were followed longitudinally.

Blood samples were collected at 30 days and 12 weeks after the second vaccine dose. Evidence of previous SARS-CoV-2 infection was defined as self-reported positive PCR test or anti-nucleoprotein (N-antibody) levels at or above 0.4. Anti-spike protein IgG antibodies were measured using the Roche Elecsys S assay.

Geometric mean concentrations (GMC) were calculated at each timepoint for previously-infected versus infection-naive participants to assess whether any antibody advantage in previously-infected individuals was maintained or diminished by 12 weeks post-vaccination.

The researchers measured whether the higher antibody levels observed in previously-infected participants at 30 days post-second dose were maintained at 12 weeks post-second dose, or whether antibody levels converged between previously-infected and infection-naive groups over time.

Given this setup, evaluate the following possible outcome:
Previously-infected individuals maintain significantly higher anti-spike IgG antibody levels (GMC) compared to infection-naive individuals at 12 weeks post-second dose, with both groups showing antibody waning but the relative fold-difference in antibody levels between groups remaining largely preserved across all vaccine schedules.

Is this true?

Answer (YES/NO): YES